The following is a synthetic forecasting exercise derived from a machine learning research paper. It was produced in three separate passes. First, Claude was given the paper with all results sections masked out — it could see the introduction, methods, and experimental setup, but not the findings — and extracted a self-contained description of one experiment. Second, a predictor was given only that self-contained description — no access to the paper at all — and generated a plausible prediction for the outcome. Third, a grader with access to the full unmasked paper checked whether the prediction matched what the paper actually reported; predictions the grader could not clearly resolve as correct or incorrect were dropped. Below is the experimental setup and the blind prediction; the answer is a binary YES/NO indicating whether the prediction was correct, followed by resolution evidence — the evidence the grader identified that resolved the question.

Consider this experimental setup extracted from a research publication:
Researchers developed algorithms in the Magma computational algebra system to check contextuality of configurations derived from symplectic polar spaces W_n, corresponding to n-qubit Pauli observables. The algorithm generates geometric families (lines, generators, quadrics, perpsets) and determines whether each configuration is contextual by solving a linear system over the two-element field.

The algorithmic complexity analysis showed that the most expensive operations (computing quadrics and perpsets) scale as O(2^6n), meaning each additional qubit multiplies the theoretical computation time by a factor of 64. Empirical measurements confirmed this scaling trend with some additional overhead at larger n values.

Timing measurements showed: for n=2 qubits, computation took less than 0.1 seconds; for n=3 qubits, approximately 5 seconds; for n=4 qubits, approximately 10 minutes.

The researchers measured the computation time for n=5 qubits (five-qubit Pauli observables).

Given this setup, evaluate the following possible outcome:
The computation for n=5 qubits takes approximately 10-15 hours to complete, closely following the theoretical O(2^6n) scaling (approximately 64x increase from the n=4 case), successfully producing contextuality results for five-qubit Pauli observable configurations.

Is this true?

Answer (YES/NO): NO